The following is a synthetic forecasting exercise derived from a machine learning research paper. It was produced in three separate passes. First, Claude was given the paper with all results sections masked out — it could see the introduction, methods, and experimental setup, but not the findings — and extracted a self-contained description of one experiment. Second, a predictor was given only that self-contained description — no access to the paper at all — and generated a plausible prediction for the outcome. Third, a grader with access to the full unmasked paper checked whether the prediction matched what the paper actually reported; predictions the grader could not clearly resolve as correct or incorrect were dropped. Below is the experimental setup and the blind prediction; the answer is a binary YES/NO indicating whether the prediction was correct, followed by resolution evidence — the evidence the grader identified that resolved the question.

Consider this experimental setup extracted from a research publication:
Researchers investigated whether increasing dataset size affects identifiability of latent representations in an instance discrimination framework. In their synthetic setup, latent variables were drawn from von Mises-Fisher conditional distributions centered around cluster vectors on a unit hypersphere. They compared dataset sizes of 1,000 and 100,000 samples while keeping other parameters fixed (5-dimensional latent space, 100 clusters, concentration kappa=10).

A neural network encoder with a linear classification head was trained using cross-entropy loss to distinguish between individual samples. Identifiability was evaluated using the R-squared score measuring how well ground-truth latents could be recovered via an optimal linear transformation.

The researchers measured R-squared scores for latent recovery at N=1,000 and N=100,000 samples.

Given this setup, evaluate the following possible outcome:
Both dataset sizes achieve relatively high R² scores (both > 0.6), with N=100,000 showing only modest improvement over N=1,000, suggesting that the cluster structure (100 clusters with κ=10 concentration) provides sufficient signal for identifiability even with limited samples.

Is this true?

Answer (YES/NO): YES